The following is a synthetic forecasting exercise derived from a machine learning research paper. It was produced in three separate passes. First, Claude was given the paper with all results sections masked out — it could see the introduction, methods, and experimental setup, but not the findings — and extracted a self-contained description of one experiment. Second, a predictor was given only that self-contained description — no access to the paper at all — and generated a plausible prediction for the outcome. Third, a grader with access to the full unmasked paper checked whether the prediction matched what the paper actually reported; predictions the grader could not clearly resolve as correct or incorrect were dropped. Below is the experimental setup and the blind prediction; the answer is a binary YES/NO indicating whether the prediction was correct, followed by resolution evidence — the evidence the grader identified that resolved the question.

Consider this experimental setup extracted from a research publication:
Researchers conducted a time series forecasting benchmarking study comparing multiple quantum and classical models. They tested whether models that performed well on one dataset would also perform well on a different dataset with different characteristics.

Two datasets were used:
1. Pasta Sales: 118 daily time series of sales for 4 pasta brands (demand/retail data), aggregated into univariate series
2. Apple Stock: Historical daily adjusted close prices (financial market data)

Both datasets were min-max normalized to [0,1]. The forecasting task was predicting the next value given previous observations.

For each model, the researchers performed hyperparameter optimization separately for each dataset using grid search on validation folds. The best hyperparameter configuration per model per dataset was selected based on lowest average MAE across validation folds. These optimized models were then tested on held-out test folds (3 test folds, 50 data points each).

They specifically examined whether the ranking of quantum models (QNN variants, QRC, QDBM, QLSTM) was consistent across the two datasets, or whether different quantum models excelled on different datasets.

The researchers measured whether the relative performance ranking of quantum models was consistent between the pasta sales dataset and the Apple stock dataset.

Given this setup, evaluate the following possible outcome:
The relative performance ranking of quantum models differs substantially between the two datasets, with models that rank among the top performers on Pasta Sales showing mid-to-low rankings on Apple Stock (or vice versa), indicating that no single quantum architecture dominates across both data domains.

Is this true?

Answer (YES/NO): YES